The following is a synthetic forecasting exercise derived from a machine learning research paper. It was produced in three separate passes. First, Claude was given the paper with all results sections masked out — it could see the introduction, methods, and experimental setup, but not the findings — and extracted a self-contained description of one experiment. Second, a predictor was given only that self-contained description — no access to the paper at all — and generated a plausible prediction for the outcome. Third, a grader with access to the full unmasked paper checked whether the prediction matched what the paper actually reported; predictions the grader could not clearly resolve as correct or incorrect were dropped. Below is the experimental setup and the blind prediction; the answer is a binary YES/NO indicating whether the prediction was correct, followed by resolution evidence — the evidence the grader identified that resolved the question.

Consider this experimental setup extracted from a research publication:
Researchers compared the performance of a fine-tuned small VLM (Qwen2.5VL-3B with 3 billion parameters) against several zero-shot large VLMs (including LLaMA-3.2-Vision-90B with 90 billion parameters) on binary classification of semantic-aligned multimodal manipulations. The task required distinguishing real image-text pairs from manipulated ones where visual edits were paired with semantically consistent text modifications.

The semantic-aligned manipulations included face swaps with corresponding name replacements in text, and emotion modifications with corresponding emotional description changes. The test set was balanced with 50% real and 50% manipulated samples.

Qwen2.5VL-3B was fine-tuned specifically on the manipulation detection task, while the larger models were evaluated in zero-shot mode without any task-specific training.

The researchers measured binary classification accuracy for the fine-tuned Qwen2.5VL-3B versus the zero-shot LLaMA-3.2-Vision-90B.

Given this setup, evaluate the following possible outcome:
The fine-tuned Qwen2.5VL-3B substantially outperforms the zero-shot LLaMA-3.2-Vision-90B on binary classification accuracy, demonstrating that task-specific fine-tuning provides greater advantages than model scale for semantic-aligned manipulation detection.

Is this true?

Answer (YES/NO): YES